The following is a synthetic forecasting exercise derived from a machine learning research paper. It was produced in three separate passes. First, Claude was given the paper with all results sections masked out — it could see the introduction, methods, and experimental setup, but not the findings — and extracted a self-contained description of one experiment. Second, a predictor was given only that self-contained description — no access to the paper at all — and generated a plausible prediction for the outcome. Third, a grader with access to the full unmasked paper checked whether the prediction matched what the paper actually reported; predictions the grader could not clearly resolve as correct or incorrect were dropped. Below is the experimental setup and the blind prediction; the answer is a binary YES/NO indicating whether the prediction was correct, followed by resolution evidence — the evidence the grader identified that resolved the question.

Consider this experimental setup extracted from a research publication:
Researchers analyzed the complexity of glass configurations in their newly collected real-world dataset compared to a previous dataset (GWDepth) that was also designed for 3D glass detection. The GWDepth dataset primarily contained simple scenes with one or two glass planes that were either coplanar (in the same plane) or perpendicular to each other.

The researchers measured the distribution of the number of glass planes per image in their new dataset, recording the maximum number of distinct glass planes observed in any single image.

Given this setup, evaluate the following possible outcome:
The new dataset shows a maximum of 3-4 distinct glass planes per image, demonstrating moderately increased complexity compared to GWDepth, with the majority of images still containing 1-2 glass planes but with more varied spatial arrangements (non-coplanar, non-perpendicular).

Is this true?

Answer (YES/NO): NO